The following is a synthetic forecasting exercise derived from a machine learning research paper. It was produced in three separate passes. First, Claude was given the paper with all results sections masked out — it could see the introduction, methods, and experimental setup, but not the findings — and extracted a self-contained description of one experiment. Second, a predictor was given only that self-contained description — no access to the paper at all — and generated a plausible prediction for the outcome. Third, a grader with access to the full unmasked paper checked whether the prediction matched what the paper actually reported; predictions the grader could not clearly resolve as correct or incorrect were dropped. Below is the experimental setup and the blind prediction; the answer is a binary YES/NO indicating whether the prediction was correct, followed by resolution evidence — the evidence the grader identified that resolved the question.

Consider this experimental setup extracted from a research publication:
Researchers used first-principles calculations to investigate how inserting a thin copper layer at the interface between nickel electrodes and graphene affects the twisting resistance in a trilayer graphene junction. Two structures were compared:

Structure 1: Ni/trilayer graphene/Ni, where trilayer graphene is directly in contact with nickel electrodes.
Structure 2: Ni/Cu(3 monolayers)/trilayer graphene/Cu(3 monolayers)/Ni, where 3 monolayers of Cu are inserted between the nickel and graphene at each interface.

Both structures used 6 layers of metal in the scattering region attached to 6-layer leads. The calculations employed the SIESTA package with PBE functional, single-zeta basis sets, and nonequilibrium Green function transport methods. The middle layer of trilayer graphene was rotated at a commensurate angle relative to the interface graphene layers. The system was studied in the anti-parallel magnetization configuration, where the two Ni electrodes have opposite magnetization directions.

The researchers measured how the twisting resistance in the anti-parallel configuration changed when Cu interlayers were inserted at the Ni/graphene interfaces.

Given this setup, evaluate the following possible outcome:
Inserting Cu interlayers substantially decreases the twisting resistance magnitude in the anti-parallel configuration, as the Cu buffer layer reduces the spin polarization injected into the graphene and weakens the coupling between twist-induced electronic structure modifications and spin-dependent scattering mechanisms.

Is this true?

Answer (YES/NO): NO